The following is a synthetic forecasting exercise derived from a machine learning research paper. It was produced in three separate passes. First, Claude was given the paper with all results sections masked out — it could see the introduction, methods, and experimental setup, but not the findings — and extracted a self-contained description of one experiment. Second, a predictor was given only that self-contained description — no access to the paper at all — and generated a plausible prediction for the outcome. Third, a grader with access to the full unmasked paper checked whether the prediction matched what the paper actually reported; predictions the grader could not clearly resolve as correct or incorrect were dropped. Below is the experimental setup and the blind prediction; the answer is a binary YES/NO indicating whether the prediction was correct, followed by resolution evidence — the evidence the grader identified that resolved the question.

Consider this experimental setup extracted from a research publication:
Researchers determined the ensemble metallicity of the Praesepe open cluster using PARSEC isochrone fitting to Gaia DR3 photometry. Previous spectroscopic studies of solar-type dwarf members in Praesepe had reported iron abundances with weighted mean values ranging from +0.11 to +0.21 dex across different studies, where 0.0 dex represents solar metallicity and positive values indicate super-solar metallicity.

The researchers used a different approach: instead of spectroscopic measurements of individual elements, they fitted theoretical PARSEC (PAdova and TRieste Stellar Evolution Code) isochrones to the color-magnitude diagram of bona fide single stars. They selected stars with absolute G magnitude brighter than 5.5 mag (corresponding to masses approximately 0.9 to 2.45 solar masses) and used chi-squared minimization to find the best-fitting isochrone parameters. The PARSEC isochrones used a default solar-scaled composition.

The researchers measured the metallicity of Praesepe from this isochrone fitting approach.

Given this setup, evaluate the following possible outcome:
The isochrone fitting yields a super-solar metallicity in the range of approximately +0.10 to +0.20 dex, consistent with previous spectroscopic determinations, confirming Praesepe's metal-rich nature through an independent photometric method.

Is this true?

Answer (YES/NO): YES